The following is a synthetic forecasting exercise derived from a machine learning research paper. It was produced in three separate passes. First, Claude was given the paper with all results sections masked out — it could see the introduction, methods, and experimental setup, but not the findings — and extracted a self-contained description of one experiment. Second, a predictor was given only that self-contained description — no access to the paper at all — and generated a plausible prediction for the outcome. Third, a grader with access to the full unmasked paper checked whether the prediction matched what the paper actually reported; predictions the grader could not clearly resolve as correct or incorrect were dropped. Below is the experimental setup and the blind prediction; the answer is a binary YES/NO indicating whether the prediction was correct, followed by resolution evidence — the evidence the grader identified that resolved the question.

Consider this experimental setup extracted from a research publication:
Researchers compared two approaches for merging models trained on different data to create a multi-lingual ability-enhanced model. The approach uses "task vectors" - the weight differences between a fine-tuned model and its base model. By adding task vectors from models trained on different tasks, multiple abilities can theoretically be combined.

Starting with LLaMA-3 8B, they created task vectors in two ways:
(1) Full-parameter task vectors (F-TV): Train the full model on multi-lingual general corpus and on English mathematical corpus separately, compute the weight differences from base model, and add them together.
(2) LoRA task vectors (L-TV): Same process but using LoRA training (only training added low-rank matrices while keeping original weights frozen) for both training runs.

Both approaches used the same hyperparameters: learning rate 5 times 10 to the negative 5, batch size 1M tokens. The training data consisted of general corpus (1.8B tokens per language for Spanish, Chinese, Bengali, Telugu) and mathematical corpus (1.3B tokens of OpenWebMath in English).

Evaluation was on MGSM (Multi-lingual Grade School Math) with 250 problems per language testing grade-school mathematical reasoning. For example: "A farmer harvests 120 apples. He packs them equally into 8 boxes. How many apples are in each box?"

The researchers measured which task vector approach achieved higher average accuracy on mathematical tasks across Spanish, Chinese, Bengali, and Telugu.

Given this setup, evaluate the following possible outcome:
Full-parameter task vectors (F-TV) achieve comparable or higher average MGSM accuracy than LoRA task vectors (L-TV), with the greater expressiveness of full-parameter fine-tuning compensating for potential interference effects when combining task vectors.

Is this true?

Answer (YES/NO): NO